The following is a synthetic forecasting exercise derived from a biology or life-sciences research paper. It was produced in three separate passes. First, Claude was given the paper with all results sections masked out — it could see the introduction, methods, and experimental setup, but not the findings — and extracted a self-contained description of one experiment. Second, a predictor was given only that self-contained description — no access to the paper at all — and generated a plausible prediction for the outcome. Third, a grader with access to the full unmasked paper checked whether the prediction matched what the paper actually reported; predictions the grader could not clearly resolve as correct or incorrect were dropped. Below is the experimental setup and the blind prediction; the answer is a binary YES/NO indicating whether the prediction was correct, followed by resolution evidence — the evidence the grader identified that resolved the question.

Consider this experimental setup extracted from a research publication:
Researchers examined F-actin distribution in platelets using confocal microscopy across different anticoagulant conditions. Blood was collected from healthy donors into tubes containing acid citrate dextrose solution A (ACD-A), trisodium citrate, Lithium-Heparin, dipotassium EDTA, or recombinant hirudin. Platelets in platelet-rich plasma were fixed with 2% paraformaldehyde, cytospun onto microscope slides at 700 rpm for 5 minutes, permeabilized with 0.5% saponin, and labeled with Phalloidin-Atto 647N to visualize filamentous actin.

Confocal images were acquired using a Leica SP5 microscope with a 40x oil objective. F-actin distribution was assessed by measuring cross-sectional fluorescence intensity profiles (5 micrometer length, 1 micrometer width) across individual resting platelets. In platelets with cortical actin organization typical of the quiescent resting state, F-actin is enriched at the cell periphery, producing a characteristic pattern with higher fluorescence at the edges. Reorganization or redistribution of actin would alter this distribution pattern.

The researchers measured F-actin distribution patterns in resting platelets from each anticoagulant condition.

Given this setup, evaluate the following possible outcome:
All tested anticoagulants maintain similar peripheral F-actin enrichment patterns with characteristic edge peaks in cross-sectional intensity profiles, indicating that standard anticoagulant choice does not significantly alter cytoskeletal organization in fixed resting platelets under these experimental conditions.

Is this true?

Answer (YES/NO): NO